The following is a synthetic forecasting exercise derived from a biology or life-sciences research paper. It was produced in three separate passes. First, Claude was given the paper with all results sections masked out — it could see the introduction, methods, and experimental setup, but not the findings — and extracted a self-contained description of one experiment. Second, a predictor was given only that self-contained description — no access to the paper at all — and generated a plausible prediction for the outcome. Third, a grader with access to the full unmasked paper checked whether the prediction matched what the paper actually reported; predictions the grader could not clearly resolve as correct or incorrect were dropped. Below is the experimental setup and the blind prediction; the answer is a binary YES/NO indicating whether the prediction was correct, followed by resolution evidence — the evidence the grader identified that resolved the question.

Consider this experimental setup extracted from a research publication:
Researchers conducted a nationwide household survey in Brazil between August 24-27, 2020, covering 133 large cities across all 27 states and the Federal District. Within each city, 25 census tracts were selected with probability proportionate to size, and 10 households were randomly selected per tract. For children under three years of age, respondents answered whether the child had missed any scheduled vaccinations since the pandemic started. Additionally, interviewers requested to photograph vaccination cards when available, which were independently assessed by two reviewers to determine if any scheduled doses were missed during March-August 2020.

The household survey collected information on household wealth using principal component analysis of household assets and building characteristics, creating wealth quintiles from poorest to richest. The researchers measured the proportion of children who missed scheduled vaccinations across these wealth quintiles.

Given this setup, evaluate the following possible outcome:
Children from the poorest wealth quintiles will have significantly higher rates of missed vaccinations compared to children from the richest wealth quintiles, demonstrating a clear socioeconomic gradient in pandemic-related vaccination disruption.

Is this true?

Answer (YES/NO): YES